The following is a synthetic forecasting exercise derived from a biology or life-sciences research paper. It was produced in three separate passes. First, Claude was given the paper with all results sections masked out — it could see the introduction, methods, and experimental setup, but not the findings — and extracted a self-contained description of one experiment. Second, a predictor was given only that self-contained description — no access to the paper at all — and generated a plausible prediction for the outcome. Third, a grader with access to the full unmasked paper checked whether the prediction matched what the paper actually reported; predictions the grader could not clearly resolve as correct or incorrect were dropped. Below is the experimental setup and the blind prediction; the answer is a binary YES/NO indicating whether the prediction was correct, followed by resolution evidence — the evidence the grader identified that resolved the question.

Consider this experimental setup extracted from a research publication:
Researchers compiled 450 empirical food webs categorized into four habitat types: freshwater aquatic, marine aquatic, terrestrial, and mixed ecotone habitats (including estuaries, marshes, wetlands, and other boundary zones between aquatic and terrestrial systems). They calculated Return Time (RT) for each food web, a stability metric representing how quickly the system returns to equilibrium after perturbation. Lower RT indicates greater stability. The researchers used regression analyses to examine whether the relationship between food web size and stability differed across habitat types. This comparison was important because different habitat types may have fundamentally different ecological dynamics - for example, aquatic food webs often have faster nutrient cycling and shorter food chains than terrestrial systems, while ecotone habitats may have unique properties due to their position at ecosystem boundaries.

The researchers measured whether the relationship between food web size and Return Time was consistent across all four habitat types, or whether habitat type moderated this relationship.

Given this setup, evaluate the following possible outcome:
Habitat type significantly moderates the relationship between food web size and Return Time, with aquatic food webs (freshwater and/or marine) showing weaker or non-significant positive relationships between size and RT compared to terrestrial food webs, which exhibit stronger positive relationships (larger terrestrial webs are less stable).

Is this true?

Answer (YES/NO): NO